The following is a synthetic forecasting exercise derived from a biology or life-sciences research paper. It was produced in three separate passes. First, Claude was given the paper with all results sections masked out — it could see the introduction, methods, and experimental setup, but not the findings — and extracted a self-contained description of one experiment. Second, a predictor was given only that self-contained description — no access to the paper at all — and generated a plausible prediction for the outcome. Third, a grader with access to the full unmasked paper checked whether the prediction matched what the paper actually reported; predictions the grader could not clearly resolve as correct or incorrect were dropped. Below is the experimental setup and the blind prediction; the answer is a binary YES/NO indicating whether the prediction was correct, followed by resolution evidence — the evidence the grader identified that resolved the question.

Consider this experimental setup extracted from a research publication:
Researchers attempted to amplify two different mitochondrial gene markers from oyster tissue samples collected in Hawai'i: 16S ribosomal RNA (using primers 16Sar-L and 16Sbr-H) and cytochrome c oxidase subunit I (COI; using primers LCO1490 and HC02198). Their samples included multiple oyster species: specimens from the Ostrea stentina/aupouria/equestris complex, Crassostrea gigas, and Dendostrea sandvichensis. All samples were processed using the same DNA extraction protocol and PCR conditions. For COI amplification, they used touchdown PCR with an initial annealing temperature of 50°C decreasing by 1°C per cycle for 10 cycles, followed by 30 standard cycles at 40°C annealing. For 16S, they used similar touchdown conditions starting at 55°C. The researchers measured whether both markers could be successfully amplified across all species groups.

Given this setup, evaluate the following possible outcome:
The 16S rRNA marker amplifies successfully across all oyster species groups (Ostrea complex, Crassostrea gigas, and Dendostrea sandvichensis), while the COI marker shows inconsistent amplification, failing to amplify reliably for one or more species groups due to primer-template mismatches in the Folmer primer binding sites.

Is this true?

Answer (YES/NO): YES